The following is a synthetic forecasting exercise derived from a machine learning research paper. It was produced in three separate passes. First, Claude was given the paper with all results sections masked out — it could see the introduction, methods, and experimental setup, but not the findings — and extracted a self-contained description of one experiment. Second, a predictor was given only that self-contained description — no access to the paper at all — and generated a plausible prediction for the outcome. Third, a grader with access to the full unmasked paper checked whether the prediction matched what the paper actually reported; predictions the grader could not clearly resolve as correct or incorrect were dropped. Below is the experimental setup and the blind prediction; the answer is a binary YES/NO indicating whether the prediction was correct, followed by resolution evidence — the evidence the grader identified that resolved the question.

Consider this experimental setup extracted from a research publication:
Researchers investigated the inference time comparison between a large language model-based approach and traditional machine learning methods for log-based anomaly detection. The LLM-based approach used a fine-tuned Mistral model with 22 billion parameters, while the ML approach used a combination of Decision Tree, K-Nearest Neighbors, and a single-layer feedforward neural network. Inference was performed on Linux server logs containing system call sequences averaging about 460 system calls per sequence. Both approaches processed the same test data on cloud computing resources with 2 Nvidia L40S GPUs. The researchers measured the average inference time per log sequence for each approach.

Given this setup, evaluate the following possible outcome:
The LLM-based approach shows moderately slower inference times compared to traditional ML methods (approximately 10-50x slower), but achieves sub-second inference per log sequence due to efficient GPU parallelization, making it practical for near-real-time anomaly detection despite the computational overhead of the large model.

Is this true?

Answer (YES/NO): NO